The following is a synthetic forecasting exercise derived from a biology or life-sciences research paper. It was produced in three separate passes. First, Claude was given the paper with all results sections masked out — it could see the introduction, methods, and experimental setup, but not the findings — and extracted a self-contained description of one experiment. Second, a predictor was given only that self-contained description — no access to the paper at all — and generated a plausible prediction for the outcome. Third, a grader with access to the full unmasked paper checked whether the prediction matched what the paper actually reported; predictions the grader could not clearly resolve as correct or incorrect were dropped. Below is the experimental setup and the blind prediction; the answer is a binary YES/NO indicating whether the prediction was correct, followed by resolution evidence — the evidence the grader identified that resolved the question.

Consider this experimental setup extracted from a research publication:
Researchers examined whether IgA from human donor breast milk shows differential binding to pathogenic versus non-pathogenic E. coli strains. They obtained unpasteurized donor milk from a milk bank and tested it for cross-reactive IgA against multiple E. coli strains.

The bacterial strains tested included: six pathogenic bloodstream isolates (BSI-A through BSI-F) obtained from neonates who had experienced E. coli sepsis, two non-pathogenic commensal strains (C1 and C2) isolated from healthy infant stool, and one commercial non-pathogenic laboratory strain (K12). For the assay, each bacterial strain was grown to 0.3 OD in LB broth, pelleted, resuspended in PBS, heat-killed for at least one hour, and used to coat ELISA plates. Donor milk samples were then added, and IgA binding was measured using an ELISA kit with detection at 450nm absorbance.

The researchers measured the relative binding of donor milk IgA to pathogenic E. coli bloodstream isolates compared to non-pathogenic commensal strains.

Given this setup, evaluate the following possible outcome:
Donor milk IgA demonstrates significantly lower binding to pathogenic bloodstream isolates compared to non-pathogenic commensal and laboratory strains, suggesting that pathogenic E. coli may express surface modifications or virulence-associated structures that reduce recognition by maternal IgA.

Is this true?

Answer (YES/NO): NO